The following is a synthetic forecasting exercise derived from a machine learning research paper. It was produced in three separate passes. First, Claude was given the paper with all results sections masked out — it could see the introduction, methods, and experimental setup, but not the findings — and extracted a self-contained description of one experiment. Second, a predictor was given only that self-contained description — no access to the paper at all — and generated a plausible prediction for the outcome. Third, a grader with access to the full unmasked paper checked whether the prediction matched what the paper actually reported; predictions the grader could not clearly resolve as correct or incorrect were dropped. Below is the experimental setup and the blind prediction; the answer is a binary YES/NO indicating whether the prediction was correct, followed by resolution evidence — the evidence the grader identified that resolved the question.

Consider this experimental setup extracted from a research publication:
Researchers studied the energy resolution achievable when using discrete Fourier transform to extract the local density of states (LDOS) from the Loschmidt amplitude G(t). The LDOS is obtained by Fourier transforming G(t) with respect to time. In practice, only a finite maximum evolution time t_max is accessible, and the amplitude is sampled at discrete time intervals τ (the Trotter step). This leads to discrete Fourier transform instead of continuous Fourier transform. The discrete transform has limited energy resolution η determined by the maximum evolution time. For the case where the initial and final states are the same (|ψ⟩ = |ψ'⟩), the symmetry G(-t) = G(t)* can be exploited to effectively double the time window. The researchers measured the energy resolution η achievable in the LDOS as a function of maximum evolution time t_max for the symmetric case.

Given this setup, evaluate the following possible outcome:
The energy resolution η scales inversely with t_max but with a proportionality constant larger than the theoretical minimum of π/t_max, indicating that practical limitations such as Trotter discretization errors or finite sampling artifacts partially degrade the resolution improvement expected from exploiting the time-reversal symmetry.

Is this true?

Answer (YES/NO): NO